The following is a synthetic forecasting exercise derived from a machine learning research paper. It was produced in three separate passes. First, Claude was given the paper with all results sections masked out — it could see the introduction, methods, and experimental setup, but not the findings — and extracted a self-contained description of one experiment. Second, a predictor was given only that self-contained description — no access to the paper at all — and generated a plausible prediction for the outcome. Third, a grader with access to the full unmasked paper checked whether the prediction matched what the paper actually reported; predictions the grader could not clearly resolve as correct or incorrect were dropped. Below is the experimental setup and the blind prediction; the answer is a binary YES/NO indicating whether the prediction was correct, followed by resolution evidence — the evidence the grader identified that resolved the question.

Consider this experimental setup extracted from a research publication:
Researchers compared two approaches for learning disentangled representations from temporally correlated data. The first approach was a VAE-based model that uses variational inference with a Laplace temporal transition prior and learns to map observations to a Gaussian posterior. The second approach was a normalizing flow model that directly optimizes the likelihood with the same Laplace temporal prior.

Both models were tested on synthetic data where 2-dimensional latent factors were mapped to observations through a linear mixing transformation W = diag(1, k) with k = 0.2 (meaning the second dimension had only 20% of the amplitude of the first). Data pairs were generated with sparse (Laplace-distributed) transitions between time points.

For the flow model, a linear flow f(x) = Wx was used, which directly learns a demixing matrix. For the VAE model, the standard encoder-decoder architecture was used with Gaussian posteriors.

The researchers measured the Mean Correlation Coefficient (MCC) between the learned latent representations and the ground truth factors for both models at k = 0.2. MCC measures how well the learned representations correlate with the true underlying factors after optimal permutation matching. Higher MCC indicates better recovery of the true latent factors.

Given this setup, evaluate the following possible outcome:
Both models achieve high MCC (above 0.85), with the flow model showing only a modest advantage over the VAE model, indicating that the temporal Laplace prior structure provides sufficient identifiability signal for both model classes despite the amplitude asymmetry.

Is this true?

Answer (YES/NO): NO